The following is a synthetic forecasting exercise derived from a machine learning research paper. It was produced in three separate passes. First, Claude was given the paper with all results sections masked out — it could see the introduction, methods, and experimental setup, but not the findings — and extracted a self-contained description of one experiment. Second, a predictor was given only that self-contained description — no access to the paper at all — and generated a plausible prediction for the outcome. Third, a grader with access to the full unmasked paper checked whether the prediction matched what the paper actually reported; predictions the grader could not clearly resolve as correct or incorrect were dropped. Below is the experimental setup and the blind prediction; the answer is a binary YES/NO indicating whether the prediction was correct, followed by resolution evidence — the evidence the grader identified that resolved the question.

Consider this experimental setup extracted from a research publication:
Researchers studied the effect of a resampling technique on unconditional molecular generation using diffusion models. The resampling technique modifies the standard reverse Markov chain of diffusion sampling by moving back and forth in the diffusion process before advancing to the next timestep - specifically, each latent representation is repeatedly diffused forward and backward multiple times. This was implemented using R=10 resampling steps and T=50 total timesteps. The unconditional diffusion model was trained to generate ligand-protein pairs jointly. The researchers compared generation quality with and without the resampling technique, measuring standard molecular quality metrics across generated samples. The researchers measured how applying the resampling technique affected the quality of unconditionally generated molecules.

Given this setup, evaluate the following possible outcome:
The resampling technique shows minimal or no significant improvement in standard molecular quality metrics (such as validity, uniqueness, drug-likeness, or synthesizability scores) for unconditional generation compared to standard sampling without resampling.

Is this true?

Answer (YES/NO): NO